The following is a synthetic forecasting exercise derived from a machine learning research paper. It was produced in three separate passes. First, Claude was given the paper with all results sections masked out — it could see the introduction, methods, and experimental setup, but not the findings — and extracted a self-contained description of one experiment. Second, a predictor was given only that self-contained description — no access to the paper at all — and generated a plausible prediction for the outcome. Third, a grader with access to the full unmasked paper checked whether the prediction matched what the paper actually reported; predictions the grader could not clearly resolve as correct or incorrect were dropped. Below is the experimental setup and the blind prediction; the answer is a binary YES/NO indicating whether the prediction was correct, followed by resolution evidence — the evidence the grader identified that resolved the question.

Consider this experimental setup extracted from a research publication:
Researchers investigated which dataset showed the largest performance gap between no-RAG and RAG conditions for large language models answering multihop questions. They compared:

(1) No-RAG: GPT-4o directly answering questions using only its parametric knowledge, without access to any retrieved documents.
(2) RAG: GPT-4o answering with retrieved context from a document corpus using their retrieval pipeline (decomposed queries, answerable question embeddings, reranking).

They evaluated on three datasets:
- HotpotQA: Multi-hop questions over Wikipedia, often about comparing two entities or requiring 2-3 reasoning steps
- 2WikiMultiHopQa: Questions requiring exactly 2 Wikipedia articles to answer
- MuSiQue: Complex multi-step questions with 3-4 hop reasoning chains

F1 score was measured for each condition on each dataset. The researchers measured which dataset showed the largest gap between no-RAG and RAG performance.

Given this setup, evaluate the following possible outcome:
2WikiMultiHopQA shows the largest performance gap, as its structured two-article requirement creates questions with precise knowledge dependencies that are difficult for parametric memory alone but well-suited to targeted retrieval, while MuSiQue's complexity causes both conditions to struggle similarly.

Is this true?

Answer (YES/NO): YES